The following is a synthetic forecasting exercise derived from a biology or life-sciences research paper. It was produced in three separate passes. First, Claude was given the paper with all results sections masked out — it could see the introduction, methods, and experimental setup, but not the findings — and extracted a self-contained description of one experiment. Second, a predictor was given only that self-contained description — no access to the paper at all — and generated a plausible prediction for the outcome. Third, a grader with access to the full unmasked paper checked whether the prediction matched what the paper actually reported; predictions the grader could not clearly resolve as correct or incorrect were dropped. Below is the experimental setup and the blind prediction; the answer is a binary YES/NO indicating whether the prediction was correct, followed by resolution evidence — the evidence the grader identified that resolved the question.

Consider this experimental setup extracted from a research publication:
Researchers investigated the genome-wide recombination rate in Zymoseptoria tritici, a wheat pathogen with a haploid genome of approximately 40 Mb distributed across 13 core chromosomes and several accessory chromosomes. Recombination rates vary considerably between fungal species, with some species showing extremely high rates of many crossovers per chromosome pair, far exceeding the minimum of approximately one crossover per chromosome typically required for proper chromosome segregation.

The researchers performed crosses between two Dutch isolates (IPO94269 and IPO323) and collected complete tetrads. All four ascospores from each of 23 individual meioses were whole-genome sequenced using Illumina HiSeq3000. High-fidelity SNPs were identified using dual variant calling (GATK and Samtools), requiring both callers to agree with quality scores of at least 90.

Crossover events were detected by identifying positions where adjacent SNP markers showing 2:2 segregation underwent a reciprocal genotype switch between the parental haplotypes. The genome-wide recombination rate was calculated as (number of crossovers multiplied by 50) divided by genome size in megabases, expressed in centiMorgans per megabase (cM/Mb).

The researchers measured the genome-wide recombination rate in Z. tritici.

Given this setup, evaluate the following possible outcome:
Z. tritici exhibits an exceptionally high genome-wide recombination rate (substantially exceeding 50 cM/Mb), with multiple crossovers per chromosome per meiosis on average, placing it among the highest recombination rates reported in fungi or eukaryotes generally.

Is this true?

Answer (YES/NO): NO